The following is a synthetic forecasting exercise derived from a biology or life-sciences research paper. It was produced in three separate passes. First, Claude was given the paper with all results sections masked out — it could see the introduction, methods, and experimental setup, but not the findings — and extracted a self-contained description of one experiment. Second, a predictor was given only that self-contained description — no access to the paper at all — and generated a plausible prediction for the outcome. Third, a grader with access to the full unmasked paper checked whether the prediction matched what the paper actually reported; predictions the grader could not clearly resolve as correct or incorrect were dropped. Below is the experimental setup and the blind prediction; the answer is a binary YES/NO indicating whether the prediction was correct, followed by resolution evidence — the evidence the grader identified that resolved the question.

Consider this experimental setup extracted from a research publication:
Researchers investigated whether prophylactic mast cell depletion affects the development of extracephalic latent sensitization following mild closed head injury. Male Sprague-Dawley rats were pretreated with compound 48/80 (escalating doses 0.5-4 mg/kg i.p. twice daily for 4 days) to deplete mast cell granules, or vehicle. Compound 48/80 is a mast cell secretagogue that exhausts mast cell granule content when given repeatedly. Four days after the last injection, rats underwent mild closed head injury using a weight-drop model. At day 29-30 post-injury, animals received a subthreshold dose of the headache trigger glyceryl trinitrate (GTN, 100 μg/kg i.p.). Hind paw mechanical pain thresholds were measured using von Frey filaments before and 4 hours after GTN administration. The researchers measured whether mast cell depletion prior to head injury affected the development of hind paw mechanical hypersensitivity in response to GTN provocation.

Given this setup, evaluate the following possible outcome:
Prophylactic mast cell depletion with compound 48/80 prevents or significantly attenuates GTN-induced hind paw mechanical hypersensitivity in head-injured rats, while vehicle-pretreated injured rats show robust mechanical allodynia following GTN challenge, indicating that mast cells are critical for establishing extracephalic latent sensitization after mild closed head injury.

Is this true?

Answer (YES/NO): YES